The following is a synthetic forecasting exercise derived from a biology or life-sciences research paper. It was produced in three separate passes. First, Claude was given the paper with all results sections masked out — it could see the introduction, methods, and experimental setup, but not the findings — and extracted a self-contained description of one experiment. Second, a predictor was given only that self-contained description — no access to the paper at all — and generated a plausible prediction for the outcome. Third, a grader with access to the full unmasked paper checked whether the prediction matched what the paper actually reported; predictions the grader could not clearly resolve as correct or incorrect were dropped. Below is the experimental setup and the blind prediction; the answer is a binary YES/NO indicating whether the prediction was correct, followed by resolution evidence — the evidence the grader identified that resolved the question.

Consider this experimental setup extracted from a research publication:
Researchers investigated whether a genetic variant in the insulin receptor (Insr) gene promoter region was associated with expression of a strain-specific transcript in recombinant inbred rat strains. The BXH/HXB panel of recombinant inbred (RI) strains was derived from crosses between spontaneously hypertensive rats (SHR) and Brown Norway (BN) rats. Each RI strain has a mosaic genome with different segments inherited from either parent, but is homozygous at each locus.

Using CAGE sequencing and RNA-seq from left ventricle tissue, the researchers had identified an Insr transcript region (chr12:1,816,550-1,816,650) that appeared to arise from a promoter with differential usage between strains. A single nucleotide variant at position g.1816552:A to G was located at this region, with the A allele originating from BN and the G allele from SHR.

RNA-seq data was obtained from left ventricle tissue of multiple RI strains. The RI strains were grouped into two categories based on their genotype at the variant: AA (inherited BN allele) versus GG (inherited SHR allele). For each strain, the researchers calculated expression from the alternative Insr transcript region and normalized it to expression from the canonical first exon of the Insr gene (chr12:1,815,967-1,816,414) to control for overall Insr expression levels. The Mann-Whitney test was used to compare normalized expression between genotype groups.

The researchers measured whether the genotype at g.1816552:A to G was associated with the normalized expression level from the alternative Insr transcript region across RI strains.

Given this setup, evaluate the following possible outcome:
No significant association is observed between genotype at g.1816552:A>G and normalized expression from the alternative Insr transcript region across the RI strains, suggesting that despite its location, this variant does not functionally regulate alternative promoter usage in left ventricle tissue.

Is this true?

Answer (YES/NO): NO